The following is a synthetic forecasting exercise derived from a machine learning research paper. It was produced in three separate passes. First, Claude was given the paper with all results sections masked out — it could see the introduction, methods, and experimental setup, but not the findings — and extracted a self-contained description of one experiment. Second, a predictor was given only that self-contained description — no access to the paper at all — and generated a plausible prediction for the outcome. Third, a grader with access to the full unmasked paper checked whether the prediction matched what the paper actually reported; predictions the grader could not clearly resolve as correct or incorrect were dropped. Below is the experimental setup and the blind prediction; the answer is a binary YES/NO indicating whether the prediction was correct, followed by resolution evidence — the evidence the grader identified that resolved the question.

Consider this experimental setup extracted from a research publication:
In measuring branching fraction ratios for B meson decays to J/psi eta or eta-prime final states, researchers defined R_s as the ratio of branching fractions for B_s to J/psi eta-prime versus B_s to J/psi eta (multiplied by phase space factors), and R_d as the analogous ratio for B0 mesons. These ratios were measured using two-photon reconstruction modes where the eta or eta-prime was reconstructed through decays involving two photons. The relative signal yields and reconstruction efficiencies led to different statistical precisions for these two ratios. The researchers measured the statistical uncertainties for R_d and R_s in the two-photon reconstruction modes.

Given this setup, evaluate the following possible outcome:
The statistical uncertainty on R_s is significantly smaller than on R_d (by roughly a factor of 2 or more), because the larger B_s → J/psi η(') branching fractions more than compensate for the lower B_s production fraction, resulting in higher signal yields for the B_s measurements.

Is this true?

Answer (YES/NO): YES